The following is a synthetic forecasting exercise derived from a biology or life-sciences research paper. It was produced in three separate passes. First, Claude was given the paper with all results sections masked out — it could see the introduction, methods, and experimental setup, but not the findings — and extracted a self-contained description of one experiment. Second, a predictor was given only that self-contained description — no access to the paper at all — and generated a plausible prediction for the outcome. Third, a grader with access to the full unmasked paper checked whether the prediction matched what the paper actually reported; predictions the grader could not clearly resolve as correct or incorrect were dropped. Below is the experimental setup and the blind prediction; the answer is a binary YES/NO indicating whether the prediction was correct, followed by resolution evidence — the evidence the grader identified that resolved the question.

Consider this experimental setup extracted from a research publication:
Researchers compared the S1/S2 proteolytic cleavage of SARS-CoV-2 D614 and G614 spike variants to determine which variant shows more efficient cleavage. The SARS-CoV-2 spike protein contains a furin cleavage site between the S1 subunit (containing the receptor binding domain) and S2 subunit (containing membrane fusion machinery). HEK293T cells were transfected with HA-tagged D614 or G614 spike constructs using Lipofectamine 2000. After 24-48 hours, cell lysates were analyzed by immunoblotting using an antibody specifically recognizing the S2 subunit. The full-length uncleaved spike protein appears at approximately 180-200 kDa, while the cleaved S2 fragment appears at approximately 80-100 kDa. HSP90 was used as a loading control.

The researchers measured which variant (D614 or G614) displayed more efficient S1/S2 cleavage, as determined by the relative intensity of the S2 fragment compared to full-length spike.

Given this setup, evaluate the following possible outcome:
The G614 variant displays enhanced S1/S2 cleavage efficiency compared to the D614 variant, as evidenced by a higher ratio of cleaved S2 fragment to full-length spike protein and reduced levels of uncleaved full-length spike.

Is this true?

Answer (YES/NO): YES